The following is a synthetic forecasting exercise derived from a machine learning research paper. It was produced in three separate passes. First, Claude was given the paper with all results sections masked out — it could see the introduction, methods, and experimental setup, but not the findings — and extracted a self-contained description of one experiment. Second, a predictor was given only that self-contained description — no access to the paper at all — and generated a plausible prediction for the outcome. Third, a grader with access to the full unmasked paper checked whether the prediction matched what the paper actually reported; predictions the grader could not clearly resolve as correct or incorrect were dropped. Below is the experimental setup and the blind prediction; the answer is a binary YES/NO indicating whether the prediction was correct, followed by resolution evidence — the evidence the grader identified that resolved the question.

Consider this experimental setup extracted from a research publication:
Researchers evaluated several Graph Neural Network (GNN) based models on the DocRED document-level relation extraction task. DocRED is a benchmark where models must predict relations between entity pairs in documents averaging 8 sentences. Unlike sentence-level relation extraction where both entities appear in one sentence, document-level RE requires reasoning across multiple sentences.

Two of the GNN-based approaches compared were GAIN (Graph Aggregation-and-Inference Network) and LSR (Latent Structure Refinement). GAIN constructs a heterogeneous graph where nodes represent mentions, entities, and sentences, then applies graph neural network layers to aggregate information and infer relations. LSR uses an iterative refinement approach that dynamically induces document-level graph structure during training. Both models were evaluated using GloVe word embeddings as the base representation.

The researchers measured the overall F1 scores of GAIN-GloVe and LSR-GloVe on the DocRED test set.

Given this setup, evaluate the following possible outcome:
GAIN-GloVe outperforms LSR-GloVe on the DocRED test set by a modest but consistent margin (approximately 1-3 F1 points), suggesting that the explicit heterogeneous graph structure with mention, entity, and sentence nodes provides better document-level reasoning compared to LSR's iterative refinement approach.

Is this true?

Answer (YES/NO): NO